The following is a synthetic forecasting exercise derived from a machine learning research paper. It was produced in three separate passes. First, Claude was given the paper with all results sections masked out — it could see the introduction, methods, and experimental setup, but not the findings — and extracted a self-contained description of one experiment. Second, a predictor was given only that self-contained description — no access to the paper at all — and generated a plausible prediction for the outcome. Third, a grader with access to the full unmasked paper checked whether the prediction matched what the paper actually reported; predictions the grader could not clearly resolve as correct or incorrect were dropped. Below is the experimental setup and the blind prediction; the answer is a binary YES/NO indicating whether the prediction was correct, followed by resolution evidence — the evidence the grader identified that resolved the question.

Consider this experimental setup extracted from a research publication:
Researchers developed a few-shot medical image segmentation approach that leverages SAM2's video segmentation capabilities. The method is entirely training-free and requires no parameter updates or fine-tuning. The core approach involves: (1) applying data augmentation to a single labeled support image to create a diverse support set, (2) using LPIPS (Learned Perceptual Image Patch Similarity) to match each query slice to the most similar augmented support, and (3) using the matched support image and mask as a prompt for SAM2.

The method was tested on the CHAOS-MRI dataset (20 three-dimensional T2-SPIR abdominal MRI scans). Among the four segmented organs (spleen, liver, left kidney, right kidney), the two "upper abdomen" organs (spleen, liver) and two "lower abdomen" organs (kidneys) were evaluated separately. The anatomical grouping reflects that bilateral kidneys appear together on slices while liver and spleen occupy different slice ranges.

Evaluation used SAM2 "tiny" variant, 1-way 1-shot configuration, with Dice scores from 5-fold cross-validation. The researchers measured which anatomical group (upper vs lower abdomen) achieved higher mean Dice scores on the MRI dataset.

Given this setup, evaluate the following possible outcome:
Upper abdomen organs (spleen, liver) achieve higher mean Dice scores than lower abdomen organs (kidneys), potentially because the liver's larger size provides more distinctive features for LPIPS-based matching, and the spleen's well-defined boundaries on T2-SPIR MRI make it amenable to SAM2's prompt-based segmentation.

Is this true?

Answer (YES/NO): NO